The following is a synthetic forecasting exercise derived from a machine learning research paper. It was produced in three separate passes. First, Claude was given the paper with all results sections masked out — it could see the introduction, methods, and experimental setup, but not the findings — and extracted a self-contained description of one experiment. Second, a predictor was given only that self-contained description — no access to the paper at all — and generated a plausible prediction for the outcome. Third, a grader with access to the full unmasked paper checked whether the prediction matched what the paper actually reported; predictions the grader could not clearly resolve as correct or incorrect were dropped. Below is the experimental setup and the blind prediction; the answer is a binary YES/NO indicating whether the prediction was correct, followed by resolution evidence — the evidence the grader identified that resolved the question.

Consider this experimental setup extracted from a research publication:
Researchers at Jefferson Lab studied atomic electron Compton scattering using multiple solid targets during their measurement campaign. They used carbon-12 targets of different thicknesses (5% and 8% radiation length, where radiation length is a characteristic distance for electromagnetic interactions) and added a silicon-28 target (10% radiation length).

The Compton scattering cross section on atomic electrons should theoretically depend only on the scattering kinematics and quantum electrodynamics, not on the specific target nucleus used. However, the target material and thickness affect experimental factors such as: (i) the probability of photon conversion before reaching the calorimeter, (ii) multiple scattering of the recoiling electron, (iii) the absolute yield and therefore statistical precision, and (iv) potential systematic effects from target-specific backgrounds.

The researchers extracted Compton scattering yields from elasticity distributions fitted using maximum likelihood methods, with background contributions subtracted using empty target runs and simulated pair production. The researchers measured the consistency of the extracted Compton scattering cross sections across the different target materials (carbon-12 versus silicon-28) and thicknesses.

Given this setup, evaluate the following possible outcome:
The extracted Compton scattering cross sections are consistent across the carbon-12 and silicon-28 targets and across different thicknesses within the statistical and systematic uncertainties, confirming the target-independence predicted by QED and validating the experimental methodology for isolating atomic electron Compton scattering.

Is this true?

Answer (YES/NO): YES